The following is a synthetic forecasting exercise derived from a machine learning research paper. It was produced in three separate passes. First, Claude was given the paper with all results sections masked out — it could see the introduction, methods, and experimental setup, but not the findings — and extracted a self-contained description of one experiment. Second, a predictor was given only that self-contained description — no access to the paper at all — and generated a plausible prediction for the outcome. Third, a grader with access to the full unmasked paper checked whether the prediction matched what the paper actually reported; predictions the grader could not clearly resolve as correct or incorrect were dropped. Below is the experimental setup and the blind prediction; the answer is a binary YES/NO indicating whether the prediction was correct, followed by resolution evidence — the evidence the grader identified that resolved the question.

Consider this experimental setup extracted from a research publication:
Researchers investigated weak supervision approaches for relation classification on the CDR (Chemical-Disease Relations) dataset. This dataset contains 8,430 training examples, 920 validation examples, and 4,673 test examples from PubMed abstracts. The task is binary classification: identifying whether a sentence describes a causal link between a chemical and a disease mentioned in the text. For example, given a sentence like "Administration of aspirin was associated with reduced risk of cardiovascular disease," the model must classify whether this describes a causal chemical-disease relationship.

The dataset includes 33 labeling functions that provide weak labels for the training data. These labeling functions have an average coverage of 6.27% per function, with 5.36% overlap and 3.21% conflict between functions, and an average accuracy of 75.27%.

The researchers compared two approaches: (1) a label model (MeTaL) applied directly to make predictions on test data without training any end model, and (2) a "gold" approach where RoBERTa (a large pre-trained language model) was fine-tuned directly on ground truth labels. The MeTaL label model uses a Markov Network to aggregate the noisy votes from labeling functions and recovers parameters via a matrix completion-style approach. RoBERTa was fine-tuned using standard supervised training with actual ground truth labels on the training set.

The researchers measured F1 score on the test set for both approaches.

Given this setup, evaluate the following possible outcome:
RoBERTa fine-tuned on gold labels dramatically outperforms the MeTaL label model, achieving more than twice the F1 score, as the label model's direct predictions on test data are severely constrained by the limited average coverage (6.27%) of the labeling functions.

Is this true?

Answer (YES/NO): NO